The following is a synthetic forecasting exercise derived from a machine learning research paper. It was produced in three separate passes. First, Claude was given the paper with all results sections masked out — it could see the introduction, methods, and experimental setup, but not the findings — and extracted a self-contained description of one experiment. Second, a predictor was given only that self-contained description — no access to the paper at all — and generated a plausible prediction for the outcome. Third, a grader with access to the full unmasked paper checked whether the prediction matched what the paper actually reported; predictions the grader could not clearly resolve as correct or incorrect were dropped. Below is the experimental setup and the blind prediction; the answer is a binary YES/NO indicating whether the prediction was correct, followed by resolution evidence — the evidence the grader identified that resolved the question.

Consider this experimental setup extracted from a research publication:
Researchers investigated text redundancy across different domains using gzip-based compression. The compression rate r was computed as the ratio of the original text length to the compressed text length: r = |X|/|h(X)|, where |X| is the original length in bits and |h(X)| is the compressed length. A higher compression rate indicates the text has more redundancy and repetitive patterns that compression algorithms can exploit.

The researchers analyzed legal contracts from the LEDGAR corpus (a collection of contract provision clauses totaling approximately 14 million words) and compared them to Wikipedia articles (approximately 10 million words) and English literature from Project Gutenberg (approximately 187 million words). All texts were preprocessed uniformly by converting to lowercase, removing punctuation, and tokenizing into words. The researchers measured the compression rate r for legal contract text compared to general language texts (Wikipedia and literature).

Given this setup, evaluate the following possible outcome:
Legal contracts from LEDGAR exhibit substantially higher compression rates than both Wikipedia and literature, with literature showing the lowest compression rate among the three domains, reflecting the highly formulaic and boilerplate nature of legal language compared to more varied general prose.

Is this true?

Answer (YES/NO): YES